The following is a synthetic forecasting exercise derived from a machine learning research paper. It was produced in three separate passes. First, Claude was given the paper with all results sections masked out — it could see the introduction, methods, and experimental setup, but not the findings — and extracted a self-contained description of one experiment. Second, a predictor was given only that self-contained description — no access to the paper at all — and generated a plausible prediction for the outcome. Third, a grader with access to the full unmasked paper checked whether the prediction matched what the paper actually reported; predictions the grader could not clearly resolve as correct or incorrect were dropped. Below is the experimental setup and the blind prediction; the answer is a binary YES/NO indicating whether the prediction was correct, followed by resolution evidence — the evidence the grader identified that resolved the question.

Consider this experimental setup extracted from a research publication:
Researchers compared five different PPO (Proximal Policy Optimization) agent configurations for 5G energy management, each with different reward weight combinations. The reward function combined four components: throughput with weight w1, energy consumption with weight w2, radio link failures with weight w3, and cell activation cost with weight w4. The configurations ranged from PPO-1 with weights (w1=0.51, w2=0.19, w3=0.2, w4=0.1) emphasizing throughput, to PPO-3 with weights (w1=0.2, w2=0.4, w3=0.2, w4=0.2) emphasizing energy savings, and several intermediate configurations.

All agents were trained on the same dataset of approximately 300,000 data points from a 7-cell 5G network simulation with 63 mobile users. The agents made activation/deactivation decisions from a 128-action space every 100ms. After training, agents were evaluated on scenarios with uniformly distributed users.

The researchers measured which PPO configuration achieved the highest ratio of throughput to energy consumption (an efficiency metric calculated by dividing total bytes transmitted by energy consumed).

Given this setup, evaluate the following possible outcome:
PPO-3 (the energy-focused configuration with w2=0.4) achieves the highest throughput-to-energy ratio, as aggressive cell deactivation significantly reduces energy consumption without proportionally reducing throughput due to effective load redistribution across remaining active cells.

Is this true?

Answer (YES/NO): NO